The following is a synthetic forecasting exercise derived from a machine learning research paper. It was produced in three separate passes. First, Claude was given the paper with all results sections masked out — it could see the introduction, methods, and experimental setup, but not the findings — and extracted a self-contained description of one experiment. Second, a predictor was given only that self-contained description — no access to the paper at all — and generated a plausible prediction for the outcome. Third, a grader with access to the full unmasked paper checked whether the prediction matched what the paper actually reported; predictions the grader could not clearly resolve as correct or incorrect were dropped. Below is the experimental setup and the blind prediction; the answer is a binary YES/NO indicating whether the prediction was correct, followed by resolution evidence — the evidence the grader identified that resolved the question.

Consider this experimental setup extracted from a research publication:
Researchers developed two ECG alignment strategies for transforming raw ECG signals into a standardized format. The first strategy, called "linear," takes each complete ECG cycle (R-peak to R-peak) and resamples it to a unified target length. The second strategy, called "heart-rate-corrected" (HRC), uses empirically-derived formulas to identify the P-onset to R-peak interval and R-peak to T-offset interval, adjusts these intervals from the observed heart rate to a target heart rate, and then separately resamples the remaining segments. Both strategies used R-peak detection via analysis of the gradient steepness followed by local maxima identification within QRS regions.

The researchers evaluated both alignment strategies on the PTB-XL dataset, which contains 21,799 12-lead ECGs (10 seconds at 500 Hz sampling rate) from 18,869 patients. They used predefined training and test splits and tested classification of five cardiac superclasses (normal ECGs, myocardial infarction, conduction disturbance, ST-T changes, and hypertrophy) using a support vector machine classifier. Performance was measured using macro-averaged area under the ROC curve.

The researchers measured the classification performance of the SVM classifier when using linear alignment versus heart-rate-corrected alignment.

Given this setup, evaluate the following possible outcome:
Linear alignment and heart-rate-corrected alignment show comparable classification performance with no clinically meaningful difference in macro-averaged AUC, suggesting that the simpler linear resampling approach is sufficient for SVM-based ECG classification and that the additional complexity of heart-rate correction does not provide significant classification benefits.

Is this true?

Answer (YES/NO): YES